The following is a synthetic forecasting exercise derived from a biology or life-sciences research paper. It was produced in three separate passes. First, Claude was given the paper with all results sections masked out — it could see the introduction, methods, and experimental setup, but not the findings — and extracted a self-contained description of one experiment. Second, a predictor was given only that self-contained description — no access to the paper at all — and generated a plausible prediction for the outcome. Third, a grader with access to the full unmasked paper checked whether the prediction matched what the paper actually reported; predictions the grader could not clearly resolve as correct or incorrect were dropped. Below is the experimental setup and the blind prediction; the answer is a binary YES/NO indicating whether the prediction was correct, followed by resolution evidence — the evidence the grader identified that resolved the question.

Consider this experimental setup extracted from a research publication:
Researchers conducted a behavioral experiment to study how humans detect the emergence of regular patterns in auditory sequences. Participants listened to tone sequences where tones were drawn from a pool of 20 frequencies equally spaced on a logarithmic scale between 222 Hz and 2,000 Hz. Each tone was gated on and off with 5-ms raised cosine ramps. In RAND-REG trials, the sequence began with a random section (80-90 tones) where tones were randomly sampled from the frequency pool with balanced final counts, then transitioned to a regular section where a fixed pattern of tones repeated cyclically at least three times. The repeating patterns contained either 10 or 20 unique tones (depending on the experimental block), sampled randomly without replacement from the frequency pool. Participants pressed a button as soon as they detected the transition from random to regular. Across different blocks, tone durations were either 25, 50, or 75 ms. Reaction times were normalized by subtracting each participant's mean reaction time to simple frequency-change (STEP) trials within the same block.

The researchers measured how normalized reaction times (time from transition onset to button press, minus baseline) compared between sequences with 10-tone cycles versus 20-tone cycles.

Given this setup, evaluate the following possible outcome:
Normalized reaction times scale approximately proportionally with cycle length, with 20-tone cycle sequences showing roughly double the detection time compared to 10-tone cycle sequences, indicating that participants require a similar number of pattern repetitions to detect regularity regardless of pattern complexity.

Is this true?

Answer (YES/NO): NO